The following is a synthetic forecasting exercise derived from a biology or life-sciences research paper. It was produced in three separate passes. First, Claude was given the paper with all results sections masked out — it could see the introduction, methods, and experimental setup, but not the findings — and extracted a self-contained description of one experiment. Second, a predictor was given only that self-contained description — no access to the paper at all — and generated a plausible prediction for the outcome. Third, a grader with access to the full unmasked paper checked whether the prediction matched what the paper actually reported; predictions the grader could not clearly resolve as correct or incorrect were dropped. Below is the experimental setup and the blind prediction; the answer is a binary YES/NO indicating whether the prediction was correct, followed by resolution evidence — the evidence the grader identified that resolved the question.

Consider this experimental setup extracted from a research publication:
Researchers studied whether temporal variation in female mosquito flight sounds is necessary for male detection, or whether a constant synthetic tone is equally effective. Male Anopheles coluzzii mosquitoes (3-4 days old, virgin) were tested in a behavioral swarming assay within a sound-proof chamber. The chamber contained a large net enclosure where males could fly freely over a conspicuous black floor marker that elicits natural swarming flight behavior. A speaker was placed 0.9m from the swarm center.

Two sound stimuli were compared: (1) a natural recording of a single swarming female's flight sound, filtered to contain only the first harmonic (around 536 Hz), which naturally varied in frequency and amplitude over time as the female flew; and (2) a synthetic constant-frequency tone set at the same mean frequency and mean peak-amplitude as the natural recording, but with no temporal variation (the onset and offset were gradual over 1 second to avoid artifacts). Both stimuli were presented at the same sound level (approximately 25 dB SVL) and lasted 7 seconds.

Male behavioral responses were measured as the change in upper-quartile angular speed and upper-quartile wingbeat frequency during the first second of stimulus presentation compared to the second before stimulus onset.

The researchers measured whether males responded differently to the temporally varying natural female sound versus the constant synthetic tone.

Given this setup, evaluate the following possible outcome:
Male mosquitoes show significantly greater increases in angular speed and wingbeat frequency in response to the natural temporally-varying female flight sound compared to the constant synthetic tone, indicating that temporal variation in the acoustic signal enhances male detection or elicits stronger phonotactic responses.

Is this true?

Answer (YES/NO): NO